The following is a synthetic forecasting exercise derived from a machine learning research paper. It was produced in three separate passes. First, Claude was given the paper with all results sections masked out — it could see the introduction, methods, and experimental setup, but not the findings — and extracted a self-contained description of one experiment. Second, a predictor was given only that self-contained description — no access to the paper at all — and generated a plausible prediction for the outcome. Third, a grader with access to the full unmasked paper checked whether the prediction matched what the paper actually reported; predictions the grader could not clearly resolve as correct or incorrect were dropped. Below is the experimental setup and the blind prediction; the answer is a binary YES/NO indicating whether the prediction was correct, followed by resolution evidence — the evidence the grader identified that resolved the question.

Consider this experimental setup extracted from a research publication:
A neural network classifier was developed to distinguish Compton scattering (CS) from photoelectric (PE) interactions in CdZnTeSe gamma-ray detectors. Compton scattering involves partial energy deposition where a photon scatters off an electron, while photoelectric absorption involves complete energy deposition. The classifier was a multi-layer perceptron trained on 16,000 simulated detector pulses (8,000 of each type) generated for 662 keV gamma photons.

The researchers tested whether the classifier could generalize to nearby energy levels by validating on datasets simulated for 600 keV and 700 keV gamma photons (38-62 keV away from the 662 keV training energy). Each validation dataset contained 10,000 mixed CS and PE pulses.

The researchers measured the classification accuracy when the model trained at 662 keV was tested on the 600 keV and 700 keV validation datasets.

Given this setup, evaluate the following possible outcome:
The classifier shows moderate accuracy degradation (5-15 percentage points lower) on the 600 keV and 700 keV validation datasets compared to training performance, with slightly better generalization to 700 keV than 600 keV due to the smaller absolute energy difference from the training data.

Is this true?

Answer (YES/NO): NO